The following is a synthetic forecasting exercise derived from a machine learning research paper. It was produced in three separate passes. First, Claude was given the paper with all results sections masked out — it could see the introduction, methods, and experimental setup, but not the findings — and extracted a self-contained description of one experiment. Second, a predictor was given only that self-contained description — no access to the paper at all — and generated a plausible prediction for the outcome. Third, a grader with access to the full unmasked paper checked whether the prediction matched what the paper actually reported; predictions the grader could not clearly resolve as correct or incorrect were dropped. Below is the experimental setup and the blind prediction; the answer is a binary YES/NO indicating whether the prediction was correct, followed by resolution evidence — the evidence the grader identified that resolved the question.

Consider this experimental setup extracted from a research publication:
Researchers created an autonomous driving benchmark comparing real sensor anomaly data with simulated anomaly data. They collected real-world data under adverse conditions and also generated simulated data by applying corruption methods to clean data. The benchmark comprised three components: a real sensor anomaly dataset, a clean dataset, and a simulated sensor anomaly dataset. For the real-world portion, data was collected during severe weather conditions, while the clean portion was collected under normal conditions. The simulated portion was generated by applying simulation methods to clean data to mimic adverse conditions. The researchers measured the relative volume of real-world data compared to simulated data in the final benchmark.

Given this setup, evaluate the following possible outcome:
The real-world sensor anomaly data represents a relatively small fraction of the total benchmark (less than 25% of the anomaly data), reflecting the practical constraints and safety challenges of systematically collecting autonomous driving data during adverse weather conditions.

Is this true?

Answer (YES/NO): NO